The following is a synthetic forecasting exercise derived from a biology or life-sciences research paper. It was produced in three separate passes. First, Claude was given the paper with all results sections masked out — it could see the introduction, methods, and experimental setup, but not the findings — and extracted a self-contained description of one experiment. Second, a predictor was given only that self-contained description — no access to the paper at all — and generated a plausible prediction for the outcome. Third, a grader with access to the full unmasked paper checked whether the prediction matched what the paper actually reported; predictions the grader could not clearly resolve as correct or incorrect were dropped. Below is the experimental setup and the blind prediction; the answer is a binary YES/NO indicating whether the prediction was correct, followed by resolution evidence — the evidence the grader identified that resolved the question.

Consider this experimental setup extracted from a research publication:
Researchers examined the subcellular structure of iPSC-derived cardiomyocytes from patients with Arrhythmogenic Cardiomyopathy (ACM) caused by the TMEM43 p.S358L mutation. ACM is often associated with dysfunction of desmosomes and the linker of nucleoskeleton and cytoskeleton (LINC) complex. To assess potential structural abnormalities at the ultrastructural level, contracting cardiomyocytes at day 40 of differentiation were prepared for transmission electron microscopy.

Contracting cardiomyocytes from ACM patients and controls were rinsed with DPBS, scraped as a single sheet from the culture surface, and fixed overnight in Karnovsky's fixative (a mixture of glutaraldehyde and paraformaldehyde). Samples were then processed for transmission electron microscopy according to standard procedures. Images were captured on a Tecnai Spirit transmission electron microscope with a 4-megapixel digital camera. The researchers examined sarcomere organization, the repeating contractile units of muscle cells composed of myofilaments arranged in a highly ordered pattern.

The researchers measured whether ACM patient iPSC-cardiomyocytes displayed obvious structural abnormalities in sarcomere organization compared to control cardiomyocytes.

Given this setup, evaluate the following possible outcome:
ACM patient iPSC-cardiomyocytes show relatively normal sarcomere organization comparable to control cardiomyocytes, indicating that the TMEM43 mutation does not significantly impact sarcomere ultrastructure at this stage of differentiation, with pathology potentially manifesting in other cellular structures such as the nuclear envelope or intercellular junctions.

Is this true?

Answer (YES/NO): NO